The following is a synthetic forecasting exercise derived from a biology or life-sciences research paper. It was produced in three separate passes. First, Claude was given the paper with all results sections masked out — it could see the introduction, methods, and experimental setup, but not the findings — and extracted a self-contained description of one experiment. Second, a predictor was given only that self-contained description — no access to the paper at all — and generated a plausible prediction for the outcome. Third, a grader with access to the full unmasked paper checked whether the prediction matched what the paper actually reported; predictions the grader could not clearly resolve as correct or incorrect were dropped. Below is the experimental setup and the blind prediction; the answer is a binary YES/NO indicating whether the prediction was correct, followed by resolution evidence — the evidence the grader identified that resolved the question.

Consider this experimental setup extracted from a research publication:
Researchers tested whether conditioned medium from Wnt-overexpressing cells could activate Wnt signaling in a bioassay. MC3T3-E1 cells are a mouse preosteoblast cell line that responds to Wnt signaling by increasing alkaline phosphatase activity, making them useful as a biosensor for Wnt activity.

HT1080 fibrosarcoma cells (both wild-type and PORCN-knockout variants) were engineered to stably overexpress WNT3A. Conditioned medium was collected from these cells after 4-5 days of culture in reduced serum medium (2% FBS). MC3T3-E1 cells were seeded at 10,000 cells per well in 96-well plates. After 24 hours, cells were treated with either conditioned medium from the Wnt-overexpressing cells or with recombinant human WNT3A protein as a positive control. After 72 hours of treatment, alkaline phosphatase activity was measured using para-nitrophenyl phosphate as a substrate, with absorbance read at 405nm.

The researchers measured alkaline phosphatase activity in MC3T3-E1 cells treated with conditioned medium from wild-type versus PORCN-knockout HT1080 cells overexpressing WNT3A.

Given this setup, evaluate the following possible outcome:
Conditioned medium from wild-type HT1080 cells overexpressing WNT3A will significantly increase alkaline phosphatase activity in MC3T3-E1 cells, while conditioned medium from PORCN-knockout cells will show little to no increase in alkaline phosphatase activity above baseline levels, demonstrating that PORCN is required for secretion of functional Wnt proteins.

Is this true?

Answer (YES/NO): YES